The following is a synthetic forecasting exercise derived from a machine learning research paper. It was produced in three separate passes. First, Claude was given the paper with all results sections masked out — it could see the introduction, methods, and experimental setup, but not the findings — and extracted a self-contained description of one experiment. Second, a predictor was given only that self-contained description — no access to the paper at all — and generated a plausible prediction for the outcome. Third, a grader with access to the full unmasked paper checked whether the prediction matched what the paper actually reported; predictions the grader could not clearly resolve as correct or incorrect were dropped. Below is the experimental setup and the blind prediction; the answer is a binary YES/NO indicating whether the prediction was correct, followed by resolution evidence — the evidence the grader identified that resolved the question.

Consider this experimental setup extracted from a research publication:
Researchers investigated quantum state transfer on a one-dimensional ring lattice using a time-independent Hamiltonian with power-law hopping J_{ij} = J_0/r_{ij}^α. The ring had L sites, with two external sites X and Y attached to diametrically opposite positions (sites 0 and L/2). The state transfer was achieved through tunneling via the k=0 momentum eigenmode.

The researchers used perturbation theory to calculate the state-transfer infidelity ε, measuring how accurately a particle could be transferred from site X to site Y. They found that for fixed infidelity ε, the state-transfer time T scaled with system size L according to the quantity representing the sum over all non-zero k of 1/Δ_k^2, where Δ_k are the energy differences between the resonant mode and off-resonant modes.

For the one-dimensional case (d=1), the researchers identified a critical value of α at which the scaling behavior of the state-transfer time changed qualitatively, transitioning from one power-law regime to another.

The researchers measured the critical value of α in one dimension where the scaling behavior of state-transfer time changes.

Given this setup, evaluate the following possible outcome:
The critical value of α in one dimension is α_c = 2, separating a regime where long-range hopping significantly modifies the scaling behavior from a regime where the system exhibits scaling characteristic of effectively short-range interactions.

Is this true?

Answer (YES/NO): NO